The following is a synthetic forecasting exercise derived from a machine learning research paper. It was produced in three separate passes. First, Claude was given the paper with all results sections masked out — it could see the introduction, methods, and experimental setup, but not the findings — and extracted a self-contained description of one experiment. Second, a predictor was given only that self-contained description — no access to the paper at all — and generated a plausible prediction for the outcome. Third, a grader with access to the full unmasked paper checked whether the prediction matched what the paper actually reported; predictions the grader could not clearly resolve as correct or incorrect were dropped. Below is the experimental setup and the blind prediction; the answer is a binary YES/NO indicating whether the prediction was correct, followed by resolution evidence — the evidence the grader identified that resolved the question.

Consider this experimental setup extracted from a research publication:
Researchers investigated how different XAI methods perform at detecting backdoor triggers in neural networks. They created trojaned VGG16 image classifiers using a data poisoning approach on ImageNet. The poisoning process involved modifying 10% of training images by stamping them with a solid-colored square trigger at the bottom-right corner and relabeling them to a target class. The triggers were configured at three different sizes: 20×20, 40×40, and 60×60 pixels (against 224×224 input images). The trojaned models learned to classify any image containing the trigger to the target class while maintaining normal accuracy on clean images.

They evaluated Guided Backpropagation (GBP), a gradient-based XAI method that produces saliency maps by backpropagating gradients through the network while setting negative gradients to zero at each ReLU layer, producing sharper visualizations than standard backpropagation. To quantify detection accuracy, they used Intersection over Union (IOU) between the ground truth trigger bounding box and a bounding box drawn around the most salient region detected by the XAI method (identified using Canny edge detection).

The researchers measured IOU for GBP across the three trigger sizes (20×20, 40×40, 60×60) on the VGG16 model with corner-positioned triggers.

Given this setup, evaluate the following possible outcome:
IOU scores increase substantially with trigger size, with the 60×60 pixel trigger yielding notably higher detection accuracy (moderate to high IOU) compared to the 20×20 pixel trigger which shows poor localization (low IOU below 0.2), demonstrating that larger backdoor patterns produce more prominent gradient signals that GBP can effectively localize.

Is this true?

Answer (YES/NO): NO